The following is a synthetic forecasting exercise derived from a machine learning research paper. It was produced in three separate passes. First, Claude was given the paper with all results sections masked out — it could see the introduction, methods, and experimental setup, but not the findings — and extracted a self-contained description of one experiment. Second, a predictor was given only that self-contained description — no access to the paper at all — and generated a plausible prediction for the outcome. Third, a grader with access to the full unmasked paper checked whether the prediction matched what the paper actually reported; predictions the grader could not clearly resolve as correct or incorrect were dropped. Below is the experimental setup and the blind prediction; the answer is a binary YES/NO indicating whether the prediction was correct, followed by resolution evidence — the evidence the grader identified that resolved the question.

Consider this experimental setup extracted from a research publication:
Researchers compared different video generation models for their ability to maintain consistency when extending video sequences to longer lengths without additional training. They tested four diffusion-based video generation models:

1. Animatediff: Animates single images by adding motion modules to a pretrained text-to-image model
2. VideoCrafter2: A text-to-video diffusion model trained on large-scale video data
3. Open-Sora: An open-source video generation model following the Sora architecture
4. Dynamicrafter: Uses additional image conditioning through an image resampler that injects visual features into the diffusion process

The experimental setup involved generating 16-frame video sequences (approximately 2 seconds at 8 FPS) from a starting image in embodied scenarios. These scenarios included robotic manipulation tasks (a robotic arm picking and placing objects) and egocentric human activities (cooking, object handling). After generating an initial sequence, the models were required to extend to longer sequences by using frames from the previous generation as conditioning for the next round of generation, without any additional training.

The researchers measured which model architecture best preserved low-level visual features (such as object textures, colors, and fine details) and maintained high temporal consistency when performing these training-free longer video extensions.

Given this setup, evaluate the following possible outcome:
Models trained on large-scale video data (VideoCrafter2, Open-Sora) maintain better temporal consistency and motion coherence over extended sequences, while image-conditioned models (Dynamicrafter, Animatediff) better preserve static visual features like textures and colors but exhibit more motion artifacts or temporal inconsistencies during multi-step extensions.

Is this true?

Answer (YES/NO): NO